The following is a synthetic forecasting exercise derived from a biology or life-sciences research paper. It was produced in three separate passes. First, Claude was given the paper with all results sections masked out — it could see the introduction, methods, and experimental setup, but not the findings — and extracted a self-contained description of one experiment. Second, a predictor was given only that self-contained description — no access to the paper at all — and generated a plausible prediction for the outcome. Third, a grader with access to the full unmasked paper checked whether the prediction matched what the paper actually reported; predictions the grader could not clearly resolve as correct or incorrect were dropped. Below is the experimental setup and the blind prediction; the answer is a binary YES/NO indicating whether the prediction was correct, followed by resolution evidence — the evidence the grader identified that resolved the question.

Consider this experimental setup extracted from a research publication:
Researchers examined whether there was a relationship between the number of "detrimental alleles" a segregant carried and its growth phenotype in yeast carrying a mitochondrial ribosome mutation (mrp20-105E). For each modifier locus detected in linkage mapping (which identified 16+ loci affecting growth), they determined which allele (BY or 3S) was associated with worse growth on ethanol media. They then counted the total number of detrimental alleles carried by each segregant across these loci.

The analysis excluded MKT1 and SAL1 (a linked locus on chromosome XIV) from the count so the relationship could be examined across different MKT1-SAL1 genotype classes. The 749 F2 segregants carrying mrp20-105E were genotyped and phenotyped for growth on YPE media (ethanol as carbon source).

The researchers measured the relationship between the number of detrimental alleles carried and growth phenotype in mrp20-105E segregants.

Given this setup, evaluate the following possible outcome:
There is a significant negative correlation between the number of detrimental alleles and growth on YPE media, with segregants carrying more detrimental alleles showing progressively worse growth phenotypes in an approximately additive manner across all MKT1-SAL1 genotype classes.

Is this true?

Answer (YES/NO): YES